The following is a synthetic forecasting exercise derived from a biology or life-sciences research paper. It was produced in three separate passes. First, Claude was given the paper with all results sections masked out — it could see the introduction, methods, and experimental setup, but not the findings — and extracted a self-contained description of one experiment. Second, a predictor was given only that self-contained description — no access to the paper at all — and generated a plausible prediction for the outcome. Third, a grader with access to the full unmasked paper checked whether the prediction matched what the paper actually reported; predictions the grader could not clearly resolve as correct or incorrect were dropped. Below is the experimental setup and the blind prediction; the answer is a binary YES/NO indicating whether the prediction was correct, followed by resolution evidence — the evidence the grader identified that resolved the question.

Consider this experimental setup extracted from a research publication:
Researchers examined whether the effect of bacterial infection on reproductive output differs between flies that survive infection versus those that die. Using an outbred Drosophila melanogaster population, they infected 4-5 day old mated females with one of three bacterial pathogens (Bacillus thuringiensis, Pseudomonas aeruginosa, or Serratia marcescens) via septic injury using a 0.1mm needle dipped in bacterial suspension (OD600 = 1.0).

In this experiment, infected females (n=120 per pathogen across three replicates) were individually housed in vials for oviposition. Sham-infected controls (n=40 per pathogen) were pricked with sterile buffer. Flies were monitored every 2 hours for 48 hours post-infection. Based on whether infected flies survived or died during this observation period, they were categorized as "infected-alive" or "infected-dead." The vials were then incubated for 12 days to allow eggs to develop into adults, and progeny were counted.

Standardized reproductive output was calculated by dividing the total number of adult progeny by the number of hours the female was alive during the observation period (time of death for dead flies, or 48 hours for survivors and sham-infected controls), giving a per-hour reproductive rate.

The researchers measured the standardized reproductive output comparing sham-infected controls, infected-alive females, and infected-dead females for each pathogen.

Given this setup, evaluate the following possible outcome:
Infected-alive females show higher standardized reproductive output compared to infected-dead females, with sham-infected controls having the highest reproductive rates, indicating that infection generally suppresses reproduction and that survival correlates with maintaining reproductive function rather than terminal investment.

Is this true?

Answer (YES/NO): NO